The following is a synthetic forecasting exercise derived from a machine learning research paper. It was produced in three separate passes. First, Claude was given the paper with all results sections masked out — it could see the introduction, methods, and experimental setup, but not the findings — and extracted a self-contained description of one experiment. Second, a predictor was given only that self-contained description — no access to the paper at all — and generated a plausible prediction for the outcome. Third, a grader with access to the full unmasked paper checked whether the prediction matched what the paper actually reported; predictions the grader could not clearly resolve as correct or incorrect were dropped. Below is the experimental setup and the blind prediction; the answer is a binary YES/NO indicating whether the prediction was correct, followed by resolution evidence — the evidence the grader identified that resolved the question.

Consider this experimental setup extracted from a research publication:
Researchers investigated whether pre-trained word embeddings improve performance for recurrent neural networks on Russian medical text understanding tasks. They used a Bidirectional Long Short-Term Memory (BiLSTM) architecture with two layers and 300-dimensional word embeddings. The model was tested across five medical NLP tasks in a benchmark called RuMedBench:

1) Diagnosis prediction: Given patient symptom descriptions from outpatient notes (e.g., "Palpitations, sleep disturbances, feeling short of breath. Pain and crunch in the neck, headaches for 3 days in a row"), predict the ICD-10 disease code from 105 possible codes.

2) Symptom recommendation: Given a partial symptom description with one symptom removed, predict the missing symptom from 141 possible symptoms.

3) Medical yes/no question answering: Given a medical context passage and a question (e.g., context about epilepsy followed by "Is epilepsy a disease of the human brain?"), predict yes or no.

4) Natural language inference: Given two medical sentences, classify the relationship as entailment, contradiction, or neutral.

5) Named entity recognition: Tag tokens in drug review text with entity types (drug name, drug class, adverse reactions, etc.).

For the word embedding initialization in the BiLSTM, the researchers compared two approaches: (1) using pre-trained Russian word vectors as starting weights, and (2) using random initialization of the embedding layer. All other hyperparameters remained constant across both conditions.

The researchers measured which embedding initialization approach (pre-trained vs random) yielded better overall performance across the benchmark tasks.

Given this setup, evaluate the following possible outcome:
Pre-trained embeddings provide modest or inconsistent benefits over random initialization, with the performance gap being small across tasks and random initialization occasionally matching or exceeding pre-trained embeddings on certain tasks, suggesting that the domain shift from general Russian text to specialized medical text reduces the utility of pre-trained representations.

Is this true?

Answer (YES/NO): NO